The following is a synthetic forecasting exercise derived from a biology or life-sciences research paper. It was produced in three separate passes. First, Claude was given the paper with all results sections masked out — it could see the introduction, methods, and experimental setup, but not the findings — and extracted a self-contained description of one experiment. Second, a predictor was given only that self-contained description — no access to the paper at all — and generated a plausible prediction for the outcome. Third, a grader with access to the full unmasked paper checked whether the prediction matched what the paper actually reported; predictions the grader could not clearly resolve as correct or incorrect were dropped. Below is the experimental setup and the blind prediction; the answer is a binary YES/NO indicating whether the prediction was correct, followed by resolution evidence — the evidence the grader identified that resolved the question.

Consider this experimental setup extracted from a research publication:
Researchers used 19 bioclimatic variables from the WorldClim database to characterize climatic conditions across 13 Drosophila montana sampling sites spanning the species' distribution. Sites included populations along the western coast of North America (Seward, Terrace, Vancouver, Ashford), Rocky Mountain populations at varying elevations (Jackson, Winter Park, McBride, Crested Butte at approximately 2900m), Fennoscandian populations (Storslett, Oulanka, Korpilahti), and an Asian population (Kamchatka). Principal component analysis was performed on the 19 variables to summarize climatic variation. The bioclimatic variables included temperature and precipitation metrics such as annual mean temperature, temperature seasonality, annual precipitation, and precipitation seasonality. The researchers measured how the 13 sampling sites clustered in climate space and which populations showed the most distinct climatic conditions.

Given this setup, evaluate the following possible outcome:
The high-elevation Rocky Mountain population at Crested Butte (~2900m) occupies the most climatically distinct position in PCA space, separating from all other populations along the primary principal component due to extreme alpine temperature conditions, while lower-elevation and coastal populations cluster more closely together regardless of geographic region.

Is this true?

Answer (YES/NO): NO